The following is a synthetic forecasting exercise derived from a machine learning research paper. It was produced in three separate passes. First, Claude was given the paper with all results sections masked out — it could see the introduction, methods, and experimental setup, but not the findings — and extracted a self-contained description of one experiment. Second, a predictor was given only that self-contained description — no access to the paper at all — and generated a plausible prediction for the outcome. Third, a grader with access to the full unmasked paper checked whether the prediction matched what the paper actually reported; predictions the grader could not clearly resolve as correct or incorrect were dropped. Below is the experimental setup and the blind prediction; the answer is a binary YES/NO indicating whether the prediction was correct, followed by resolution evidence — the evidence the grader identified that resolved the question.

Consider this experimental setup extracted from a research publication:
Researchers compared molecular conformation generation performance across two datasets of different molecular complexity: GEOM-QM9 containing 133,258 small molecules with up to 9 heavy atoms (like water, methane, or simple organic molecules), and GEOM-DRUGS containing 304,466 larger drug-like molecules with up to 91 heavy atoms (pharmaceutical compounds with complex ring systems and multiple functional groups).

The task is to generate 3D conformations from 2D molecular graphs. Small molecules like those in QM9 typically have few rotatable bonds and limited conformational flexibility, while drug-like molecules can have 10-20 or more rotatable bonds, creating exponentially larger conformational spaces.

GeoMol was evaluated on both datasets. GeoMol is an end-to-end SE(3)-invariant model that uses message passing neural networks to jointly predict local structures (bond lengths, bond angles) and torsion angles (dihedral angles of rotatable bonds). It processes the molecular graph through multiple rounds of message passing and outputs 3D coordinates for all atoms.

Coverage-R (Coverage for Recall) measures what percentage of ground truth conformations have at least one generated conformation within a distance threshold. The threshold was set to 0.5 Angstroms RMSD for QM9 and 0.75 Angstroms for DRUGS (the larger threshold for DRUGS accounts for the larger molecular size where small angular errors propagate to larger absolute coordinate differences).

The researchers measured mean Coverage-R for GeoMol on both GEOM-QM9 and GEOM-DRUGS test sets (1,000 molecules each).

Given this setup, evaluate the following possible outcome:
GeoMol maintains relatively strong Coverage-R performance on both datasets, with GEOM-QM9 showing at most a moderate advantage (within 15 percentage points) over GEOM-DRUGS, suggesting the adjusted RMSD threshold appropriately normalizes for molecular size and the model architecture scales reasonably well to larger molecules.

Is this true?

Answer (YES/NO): NO